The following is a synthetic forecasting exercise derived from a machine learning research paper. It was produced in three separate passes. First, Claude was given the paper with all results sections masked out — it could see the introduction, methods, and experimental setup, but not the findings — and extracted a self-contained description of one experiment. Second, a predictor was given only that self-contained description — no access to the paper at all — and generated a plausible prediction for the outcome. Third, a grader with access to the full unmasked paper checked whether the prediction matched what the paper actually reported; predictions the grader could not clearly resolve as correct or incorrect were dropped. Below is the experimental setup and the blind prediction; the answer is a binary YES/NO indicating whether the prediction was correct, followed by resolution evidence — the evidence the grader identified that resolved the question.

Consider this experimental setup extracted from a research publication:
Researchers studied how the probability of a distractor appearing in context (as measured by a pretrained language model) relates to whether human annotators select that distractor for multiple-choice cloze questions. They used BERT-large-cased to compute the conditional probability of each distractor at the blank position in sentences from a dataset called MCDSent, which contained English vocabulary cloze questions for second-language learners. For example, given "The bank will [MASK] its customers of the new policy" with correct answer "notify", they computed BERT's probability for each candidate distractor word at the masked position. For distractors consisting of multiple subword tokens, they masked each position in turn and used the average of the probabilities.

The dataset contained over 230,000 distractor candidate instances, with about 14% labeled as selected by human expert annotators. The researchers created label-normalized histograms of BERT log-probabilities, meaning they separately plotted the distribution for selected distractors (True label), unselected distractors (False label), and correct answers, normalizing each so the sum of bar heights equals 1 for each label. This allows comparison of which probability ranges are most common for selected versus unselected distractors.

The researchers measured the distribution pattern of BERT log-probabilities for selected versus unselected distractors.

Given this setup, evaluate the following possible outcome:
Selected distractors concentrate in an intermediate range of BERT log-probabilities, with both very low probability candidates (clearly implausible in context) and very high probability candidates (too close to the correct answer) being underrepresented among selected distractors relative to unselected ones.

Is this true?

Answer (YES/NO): YES